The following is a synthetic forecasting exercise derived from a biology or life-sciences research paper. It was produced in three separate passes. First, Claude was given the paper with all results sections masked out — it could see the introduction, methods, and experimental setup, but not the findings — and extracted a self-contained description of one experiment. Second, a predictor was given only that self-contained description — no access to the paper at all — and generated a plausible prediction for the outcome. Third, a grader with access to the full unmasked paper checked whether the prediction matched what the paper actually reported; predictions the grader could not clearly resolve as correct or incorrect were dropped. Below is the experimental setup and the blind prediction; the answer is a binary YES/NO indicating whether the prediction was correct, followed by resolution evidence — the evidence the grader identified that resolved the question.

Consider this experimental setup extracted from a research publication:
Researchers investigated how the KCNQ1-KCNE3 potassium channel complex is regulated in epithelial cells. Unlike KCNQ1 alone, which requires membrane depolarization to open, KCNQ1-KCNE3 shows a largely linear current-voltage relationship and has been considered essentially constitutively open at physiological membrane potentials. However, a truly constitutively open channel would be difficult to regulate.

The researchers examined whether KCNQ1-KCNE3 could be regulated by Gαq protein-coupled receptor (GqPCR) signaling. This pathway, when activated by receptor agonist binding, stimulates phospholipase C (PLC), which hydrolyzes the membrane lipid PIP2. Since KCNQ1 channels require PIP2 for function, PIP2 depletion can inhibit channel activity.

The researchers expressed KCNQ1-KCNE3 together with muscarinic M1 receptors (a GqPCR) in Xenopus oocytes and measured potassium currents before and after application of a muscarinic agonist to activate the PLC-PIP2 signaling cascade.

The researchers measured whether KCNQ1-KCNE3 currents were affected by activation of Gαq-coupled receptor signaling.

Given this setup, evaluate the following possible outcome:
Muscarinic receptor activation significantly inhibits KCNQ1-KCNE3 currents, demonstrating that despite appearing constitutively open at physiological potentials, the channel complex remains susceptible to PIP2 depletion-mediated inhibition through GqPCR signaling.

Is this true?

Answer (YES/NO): YES